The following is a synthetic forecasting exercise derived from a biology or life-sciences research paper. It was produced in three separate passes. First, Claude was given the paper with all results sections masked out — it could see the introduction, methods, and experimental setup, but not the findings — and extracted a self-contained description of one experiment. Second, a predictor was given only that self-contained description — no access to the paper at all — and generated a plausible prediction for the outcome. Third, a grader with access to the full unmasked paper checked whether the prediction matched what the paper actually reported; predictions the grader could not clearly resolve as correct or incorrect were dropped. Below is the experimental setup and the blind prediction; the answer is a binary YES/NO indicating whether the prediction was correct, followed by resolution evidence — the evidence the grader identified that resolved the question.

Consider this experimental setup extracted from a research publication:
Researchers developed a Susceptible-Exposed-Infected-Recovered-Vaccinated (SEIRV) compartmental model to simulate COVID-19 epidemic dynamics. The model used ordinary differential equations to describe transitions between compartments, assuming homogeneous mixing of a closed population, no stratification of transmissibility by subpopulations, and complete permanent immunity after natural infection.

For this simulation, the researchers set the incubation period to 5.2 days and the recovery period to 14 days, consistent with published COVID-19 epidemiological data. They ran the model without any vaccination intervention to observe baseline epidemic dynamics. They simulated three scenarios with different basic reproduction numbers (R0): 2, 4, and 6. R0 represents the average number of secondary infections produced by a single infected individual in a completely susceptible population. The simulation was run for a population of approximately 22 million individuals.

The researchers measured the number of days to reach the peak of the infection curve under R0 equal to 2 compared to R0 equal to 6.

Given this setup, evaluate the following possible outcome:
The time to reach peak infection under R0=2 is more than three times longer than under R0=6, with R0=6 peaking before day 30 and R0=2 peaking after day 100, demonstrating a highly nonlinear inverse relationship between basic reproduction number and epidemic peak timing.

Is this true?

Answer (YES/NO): NO